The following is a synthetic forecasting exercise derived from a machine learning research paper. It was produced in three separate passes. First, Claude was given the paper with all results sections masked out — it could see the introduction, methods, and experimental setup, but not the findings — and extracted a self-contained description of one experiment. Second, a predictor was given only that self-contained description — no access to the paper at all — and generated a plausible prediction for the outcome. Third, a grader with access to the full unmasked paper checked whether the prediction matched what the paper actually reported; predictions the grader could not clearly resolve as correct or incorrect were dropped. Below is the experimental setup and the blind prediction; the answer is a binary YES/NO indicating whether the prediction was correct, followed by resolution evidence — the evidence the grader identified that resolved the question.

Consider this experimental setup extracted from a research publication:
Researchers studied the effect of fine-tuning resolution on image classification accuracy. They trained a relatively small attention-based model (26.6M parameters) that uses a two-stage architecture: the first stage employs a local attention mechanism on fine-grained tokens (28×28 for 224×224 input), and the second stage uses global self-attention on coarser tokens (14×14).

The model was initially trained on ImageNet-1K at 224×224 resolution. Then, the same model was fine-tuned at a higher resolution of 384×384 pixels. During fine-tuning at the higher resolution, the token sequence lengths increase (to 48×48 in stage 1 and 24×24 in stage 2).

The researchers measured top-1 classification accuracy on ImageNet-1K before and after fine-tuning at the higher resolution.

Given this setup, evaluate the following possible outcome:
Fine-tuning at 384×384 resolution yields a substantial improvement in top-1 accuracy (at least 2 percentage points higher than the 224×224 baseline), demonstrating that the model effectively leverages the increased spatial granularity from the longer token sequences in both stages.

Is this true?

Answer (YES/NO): NO